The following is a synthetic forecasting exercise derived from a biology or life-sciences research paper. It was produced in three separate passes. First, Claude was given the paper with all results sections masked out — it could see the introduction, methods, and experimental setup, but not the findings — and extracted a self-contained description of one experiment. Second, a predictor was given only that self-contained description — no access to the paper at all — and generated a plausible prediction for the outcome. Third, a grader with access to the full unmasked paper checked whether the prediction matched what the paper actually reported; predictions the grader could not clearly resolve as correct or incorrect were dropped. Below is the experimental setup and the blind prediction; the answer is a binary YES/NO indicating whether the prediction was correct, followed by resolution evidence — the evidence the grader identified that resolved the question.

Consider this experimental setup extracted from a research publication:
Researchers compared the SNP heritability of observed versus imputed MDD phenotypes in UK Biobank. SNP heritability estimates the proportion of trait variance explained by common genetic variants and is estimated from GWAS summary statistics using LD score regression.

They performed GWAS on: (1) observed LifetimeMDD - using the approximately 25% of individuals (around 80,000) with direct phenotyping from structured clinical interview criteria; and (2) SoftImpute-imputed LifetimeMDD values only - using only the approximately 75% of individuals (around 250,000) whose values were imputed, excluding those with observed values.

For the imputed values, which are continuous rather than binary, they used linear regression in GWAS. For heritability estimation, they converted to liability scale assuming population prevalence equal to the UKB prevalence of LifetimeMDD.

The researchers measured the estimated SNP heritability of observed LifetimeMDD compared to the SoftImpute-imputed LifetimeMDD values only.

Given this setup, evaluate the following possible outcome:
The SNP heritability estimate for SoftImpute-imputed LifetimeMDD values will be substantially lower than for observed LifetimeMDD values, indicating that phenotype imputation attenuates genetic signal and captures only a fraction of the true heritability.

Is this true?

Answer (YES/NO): YES